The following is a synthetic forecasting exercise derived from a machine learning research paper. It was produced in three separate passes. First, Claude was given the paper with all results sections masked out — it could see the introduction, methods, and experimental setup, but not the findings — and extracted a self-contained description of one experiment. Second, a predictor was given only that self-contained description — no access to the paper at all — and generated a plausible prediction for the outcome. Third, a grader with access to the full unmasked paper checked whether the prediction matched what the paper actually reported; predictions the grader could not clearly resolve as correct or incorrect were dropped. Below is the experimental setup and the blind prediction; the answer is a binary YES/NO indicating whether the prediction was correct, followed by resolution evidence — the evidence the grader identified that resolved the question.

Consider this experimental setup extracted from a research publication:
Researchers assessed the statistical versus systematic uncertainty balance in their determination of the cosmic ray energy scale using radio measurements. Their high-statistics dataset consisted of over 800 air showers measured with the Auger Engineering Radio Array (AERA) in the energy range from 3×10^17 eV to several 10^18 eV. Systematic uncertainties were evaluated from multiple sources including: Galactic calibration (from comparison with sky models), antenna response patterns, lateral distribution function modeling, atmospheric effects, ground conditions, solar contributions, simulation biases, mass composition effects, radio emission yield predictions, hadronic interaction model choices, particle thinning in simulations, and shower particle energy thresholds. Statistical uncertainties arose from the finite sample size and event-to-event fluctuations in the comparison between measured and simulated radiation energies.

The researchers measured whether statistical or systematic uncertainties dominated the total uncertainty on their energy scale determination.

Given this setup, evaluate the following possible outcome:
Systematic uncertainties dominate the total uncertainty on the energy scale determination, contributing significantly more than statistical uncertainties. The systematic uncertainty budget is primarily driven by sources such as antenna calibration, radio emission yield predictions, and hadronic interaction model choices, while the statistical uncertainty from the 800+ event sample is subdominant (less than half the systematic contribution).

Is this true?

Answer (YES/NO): YES